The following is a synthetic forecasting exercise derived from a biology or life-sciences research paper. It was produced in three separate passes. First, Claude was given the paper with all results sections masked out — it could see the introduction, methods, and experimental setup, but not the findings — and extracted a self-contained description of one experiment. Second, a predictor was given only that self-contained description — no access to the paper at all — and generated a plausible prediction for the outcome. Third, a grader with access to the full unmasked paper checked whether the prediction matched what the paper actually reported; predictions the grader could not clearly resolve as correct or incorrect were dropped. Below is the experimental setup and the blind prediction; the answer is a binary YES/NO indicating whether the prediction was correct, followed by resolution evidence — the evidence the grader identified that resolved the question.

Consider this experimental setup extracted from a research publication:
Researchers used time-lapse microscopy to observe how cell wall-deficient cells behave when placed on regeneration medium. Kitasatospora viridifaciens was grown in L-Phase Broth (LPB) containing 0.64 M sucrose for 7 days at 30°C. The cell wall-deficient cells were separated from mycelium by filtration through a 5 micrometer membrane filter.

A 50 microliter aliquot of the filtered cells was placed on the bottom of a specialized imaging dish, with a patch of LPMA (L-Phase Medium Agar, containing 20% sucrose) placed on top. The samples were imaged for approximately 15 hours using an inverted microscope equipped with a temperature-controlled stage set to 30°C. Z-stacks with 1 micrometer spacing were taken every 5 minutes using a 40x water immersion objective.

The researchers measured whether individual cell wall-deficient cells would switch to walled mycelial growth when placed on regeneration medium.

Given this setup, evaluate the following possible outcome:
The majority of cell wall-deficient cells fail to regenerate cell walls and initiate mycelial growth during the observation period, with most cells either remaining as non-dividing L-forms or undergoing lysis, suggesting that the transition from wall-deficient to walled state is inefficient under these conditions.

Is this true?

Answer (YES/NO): NO